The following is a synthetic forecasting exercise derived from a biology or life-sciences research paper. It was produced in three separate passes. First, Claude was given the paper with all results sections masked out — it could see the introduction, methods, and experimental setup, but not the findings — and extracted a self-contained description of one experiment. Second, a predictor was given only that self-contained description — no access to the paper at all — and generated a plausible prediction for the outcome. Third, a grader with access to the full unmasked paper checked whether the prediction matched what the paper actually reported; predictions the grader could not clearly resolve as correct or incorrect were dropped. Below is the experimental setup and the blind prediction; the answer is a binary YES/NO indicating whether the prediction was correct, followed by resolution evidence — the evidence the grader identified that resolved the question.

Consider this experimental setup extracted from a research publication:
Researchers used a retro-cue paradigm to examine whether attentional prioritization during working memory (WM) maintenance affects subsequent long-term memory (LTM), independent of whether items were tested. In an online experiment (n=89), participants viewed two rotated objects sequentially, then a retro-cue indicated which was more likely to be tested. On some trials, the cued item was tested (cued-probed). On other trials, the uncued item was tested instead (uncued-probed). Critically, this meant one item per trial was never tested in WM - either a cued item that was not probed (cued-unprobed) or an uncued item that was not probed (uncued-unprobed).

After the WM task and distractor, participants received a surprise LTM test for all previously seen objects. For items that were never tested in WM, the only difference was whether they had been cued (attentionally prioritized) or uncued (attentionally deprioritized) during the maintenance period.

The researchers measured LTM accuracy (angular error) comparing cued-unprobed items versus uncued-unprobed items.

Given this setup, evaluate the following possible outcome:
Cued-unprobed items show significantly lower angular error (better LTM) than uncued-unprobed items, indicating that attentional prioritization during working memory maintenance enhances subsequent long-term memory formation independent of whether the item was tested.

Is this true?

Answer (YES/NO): NO